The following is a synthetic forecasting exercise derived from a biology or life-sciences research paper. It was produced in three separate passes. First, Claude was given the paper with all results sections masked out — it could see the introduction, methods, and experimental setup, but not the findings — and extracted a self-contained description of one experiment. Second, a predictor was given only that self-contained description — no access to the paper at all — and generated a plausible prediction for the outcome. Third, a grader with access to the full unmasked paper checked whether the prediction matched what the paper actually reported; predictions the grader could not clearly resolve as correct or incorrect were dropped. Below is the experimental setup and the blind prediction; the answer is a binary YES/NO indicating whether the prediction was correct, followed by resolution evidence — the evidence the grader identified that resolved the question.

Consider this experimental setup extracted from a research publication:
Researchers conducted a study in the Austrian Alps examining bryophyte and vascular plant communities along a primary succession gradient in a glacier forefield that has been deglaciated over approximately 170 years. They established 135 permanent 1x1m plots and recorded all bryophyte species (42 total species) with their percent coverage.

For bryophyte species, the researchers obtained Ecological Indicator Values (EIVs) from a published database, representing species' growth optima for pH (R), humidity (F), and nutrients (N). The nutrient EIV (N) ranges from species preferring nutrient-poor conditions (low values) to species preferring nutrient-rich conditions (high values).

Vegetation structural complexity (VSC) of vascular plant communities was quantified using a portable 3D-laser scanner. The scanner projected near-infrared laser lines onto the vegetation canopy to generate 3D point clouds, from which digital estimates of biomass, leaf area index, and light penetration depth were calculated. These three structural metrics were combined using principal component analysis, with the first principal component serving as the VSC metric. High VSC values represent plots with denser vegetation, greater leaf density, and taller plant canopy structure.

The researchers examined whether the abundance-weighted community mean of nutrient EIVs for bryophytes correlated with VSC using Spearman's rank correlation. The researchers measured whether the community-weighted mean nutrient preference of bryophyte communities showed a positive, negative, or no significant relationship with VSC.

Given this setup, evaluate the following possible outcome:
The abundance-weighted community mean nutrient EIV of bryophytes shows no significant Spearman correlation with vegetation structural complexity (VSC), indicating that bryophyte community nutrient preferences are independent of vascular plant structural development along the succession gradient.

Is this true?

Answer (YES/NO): NO